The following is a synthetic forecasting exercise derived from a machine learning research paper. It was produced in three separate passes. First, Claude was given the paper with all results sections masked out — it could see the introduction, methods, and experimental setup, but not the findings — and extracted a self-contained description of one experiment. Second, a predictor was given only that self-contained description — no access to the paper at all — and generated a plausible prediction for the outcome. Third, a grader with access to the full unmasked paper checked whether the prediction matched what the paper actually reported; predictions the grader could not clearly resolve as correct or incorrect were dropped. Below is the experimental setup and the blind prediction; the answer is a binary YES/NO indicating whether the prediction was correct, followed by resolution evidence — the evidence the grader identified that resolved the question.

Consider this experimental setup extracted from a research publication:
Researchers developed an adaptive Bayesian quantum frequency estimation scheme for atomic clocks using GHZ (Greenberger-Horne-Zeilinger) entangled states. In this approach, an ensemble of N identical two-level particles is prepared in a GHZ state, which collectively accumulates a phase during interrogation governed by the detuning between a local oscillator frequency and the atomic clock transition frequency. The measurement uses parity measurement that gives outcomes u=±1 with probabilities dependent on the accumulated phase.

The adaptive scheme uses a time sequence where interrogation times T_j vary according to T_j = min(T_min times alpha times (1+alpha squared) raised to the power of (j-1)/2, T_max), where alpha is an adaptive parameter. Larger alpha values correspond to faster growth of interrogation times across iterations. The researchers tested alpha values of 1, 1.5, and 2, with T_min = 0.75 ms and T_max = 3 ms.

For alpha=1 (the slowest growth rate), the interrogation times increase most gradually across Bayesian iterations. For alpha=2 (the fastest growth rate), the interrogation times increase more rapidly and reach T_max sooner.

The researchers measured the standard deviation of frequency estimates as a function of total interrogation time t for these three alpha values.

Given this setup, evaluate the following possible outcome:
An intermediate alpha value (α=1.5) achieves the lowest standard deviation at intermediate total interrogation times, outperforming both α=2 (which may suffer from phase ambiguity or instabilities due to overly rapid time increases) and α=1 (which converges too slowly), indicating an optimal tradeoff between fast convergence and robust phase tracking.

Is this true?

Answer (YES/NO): NO